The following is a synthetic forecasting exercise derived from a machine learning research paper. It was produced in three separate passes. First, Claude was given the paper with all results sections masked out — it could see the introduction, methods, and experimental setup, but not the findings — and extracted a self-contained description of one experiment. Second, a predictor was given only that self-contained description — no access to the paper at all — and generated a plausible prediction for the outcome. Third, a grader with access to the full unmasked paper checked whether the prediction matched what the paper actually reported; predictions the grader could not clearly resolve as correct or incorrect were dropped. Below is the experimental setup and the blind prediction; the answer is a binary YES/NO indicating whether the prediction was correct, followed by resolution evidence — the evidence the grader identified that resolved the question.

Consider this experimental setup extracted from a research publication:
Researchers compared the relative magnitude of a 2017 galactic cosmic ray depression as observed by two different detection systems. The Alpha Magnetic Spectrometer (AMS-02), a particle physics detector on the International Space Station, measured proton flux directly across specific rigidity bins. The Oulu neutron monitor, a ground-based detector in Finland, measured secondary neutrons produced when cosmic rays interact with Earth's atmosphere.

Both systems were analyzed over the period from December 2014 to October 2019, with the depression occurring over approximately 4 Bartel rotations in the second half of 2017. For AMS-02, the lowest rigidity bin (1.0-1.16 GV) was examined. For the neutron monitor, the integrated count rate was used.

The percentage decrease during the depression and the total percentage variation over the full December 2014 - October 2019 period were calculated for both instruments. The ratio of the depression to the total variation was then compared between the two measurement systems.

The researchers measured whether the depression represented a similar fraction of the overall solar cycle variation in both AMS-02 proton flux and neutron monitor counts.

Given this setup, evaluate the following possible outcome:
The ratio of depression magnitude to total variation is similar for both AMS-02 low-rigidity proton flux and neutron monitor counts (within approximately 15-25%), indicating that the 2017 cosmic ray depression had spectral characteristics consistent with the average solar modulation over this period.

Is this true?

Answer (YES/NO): YES